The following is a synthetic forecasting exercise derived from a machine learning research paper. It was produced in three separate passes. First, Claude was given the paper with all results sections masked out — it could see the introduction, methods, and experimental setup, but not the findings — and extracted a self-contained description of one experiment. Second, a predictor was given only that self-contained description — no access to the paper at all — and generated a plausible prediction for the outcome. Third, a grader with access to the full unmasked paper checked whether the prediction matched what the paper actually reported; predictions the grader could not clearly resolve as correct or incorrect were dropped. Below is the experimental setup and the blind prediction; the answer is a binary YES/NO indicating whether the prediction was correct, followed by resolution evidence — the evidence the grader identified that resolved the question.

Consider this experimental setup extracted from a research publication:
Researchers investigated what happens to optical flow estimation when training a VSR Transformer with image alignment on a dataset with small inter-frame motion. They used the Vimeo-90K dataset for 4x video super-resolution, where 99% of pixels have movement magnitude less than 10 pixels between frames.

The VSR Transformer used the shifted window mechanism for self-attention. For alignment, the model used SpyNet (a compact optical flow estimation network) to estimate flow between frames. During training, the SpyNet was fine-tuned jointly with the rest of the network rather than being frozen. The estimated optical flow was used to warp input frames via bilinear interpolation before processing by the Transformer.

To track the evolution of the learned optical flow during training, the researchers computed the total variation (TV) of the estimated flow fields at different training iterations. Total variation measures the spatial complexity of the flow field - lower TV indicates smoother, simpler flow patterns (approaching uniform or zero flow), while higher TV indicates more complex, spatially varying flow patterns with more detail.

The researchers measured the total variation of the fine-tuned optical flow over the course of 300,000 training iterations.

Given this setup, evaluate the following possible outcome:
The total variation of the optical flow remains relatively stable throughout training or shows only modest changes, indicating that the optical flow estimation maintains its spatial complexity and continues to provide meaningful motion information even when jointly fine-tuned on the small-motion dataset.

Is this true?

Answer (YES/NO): NO